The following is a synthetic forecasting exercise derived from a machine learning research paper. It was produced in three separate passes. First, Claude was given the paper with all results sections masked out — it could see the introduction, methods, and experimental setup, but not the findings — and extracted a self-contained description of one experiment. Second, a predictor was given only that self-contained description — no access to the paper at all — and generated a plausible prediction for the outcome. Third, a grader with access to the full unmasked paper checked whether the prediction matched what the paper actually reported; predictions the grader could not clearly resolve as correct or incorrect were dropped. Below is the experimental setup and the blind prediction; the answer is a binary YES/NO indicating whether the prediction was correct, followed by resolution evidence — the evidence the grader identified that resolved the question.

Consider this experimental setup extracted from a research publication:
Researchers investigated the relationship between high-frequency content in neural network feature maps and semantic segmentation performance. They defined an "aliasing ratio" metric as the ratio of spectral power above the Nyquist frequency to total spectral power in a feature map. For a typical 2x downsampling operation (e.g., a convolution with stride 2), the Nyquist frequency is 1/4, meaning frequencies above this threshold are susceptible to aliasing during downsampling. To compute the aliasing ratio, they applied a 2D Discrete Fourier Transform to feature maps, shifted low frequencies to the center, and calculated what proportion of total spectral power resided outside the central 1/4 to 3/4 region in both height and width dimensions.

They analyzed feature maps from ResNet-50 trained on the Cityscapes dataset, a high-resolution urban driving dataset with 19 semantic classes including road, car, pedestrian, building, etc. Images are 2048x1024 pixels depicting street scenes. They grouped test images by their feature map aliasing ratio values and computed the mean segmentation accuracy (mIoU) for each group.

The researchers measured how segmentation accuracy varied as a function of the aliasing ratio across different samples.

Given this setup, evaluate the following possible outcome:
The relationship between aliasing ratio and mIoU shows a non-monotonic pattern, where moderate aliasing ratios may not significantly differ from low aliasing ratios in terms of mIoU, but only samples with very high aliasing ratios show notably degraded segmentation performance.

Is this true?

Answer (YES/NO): NO